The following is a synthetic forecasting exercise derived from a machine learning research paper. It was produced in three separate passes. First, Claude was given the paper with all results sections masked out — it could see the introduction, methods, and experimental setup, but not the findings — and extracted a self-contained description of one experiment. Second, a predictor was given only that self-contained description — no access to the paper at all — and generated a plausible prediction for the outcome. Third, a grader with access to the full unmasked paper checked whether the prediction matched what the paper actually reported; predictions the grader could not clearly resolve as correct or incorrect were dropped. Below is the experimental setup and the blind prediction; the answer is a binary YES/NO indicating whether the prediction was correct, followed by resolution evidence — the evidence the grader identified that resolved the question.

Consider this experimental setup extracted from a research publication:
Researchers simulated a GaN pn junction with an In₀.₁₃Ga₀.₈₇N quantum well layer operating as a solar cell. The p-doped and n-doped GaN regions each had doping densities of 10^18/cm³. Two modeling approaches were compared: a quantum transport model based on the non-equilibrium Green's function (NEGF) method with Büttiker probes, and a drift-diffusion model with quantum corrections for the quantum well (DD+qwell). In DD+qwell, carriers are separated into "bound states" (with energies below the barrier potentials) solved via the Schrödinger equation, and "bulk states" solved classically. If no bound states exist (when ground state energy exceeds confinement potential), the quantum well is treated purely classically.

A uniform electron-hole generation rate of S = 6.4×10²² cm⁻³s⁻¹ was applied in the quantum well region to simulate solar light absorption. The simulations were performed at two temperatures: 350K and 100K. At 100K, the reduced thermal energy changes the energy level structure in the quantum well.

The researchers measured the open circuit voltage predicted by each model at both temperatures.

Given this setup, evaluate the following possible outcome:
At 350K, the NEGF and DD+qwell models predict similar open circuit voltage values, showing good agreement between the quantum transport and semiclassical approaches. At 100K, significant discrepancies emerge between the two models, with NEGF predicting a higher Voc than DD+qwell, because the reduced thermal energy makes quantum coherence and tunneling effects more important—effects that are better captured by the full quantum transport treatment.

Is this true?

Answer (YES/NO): NO